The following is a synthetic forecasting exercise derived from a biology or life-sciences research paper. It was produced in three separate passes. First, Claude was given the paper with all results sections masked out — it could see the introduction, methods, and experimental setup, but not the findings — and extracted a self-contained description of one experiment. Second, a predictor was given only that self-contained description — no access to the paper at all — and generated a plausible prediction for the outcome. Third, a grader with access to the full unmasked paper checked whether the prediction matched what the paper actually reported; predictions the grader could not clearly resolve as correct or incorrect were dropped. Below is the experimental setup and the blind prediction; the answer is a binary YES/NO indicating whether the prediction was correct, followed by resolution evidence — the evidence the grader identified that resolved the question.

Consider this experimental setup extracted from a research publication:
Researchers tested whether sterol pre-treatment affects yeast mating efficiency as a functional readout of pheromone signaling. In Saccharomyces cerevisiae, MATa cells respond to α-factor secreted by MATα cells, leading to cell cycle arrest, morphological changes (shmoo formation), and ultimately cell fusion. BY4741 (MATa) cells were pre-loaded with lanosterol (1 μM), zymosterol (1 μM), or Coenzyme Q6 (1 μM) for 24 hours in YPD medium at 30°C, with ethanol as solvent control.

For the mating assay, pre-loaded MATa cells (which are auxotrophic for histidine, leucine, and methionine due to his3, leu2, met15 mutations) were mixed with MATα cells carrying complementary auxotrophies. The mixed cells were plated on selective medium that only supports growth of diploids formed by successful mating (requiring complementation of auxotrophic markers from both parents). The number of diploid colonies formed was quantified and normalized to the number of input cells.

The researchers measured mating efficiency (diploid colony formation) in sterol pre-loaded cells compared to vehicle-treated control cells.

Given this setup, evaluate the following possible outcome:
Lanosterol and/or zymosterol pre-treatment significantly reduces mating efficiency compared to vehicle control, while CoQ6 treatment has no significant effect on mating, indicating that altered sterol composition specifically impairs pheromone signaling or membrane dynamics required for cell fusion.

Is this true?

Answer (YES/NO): YES